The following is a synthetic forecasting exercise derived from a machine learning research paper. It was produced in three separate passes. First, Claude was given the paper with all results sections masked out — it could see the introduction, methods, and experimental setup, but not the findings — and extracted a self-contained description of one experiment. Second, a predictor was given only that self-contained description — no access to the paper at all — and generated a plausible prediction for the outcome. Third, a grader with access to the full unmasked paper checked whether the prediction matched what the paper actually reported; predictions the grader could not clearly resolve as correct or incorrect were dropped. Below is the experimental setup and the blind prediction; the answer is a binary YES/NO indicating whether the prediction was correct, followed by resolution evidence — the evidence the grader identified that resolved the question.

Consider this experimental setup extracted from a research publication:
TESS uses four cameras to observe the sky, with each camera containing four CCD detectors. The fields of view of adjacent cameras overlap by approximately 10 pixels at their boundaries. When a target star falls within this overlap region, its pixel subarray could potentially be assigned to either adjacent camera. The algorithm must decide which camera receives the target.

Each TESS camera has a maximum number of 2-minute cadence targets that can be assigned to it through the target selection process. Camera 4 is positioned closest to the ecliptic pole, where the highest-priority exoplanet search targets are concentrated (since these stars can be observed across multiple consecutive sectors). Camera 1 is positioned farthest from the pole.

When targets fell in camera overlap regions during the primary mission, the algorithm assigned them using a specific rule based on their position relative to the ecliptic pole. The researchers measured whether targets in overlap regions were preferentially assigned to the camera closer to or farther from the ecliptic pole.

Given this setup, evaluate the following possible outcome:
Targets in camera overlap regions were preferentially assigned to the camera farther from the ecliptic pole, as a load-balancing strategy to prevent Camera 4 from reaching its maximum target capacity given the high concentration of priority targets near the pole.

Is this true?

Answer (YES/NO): YES